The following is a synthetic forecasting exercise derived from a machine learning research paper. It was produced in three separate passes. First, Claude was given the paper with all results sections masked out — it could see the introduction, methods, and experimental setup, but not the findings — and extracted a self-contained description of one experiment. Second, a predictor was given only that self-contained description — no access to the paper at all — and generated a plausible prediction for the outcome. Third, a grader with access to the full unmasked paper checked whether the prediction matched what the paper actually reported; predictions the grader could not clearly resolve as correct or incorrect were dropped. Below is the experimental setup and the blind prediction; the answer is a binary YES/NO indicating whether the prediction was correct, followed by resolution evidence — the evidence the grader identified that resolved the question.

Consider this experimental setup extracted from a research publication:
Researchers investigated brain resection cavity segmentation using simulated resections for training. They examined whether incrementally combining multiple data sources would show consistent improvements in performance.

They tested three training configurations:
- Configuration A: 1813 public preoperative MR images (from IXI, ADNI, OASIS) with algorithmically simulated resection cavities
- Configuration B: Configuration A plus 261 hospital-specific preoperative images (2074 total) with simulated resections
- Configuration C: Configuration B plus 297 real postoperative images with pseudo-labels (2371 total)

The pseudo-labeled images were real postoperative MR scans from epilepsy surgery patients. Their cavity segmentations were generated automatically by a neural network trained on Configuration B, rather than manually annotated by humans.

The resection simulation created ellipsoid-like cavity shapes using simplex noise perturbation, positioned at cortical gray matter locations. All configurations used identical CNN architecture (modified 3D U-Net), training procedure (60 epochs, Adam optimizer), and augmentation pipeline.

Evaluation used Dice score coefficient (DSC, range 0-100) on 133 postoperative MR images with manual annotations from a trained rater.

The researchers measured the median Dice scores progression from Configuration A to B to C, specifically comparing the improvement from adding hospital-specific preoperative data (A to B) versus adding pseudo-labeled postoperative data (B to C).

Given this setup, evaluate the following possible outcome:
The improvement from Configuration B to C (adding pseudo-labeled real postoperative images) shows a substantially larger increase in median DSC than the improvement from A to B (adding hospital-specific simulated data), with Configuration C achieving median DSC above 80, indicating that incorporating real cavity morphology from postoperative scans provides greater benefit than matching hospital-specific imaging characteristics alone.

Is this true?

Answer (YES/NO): NO